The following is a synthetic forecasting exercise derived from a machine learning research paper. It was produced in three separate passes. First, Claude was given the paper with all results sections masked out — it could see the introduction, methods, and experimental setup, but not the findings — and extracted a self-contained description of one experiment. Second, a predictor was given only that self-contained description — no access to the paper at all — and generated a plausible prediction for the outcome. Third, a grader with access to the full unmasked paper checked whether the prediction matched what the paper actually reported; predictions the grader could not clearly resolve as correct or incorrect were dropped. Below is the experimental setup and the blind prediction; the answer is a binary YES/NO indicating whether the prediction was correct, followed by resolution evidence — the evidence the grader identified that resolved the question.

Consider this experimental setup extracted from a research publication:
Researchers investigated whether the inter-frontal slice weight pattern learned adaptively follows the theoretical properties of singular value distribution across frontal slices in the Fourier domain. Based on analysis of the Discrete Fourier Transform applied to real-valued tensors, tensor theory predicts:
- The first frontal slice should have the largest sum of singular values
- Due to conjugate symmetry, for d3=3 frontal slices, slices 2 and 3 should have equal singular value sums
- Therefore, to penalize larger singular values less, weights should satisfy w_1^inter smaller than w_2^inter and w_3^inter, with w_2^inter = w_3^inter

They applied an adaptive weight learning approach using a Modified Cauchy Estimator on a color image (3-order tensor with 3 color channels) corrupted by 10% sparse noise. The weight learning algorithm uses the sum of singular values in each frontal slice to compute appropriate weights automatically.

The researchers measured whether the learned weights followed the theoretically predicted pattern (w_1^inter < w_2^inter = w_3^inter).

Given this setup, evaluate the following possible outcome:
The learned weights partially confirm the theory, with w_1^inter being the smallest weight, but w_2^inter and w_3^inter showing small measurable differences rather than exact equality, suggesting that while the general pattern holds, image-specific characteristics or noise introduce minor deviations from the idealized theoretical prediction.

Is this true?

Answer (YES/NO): NO